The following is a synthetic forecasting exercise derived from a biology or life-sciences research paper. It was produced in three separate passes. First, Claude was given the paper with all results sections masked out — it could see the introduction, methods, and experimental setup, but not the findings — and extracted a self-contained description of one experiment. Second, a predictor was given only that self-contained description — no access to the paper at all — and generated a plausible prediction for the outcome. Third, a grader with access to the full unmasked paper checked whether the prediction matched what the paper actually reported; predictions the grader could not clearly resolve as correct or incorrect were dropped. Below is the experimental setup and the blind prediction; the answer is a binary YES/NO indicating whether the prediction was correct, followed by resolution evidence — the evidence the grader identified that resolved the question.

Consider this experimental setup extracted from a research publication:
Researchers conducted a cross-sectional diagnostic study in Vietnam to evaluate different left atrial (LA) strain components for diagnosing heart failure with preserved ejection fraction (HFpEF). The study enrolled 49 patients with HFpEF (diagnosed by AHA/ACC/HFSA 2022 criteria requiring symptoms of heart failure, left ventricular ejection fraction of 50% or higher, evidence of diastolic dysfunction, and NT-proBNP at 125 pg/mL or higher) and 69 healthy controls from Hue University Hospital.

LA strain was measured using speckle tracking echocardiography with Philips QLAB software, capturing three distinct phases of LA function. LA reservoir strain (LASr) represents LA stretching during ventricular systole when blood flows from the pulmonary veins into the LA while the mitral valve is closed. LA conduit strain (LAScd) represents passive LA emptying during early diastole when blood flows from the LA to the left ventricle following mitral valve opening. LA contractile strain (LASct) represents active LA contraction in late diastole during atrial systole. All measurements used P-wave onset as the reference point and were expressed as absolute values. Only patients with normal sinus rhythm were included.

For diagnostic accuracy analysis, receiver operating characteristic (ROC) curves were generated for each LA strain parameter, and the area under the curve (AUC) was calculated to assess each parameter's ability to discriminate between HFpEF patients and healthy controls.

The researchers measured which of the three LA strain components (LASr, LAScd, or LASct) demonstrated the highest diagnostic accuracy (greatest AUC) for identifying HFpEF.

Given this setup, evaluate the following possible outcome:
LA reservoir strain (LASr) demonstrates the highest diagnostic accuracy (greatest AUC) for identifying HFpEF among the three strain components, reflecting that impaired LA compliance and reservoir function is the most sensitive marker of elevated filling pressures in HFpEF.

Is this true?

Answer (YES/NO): YES